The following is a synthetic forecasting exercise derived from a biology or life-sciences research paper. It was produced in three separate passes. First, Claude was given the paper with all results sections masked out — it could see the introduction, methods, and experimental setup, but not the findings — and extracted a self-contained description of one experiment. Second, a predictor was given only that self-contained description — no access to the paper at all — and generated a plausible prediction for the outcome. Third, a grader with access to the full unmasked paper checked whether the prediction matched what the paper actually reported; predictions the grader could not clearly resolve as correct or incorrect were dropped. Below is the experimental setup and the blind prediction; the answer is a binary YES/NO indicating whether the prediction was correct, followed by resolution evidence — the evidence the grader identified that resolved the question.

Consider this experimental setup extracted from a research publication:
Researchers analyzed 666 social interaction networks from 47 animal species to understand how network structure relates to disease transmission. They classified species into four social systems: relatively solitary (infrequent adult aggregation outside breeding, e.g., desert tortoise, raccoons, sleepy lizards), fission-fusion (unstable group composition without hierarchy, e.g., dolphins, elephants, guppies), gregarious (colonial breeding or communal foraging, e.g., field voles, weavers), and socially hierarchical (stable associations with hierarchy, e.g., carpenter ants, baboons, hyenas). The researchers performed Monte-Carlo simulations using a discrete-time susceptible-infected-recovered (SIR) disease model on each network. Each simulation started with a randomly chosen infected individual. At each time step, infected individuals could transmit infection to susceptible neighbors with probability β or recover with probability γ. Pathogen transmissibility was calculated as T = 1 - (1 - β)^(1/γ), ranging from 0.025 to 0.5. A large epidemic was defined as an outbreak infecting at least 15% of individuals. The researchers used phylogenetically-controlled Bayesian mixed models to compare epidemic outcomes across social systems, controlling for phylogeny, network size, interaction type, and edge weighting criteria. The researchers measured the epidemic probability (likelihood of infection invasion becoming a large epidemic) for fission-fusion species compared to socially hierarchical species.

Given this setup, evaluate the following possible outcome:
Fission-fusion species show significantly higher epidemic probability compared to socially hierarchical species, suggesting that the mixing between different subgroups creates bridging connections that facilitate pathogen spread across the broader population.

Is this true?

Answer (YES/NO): NO